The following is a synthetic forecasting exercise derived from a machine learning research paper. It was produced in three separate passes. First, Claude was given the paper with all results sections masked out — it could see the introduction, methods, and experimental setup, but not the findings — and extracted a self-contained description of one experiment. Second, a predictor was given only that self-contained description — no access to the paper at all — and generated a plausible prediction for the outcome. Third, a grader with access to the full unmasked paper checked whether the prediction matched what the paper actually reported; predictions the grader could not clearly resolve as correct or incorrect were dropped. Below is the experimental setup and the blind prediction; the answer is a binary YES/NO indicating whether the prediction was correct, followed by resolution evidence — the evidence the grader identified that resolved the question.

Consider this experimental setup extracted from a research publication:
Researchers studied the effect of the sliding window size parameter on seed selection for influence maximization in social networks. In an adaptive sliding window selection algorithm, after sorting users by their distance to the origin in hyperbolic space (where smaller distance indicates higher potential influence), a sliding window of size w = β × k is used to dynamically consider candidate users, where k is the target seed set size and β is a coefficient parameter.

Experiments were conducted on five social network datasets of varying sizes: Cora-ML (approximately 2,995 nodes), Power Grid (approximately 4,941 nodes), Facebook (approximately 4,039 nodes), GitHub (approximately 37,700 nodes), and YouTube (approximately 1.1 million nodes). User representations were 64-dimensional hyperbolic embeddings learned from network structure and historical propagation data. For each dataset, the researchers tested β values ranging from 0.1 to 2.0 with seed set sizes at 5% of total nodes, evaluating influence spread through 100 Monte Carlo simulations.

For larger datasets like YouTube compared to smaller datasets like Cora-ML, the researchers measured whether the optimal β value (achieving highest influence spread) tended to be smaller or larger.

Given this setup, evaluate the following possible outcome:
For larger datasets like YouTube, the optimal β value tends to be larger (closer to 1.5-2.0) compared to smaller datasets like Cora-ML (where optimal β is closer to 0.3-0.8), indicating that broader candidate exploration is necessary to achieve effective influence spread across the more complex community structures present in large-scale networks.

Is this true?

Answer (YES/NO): NO